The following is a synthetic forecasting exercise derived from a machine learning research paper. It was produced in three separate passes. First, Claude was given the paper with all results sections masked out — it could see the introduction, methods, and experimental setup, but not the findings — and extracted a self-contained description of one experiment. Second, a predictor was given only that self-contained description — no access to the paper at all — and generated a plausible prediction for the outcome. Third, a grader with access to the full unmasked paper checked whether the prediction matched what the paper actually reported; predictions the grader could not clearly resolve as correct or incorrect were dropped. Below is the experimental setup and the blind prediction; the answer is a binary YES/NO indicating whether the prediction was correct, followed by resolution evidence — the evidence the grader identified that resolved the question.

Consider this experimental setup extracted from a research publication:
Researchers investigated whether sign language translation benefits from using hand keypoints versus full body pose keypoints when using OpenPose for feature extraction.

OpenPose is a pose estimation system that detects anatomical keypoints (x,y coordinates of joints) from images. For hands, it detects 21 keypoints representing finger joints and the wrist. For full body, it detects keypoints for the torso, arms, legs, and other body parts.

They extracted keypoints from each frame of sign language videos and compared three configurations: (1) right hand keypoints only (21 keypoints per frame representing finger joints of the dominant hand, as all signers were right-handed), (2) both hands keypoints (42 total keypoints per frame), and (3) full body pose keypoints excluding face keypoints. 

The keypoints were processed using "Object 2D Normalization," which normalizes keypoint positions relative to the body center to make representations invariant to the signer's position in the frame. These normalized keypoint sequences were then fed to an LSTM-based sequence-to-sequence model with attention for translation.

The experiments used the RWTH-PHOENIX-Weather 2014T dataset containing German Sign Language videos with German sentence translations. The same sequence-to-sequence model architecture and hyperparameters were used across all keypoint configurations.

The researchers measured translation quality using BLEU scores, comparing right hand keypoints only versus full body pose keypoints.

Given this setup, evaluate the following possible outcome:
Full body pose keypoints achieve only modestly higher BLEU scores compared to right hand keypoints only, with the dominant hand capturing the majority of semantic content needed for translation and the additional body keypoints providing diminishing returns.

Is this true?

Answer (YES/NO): NO